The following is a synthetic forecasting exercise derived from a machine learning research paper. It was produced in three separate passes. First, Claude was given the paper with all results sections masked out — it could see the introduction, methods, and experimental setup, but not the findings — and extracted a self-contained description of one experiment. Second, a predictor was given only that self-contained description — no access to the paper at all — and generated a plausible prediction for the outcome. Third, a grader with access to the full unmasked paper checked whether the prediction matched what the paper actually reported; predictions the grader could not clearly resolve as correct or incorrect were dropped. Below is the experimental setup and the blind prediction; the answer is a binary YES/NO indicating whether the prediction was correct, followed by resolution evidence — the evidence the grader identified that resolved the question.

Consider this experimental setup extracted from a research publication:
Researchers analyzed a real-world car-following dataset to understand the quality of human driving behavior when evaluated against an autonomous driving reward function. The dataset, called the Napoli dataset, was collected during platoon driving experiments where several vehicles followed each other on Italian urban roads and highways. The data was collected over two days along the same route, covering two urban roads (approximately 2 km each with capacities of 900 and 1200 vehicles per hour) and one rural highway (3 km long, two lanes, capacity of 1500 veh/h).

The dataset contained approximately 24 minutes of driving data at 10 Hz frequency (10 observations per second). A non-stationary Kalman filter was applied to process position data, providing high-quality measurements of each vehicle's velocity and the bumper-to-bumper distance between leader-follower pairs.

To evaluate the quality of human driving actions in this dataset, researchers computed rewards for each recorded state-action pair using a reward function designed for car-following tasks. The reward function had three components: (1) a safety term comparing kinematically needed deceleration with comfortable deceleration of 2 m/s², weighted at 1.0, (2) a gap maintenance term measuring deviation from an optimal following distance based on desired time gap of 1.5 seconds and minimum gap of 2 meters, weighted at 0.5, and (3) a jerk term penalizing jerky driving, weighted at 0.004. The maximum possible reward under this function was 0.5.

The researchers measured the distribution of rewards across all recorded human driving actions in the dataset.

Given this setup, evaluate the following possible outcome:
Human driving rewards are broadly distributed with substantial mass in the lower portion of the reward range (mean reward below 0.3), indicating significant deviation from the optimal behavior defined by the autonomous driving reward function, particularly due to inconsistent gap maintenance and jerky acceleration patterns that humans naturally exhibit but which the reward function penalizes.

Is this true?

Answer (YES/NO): NO